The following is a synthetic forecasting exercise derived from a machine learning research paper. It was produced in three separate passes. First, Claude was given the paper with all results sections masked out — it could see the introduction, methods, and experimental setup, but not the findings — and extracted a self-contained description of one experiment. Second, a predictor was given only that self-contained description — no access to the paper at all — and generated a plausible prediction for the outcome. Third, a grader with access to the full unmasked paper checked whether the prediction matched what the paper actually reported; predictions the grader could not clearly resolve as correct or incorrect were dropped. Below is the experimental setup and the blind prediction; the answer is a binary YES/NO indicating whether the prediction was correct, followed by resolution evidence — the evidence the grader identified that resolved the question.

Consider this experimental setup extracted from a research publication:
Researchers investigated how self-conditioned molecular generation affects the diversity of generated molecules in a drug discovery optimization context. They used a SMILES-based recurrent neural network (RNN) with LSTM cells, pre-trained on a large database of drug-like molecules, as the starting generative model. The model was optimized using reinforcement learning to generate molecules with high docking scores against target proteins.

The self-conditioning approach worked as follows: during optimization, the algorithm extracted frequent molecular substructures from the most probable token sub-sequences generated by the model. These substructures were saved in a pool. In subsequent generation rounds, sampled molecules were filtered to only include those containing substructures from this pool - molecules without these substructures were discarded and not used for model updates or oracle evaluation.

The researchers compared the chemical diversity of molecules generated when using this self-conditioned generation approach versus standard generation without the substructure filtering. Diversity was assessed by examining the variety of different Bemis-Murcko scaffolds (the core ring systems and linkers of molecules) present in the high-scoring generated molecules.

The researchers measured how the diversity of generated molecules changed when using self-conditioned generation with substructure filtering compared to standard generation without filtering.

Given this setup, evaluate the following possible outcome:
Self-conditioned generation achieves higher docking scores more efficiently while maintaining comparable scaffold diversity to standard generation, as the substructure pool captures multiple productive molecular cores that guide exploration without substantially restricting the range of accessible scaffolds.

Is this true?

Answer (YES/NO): NO